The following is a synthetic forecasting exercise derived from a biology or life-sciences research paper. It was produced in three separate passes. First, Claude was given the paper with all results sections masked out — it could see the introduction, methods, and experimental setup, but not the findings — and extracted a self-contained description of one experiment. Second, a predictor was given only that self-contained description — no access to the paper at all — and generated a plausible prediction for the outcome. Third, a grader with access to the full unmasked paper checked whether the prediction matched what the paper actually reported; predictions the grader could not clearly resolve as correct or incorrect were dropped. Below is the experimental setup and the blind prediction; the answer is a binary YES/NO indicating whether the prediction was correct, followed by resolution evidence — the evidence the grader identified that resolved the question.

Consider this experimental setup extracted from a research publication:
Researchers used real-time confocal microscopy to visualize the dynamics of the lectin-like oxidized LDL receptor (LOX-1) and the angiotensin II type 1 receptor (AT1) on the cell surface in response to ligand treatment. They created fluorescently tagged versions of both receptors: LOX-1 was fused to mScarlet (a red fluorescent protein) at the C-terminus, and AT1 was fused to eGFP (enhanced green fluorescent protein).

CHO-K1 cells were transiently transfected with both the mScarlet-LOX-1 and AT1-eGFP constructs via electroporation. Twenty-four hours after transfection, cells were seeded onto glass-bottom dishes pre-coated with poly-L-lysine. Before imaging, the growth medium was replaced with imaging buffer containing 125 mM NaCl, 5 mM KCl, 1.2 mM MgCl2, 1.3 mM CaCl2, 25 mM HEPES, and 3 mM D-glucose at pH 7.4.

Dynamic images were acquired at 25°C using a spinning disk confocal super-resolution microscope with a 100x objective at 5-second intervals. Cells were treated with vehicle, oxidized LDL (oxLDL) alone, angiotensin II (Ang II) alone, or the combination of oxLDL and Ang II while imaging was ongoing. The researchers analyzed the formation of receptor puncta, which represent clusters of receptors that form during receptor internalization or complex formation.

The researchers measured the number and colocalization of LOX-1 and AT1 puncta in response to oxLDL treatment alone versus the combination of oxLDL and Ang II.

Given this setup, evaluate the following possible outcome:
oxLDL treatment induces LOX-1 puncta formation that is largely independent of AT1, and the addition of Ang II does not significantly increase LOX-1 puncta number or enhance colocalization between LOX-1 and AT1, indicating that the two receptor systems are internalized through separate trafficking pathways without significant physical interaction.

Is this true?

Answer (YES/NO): NO